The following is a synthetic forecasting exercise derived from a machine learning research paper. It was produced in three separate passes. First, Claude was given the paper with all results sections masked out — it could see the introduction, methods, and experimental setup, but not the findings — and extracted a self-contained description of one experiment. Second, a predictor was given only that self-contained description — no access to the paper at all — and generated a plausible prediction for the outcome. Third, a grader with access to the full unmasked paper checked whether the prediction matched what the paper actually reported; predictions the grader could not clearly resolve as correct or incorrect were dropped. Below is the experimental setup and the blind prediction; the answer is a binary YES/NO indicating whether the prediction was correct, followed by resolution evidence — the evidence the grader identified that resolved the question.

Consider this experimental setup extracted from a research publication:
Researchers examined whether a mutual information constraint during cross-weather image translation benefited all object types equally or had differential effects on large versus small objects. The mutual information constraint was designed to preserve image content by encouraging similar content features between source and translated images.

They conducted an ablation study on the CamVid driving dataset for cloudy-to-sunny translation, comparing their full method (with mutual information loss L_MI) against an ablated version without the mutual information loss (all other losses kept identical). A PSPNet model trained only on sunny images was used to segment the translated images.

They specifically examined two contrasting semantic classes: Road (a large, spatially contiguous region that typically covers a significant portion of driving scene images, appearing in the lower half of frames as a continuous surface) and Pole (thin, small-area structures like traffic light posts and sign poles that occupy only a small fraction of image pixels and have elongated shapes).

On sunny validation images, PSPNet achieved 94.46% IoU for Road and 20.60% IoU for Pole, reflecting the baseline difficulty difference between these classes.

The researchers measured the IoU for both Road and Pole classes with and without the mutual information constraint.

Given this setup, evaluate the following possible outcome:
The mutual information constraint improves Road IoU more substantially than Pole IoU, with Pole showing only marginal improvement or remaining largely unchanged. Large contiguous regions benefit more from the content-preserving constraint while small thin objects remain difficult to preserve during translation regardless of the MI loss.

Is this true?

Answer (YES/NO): NO